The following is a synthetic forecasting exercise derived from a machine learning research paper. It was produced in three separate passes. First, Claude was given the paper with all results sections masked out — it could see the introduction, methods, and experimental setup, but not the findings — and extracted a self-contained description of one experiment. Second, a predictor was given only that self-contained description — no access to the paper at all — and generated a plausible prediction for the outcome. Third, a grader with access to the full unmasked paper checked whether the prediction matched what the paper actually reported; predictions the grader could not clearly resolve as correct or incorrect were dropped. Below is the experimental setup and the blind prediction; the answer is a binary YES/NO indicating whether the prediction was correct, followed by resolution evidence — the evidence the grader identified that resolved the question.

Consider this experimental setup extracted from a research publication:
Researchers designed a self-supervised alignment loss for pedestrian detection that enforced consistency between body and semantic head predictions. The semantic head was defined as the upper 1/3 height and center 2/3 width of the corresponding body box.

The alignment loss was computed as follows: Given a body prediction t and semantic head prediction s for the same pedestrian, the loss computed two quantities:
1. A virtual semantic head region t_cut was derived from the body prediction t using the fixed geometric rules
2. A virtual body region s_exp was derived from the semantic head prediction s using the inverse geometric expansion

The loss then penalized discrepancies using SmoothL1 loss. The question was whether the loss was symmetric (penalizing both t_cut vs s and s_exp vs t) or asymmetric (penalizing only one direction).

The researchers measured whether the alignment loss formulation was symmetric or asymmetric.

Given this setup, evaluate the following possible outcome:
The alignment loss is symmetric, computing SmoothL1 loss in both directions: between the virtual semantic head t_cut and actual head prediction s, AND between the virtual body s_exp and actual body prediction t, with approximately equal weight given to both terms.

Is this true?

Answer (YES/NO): YES